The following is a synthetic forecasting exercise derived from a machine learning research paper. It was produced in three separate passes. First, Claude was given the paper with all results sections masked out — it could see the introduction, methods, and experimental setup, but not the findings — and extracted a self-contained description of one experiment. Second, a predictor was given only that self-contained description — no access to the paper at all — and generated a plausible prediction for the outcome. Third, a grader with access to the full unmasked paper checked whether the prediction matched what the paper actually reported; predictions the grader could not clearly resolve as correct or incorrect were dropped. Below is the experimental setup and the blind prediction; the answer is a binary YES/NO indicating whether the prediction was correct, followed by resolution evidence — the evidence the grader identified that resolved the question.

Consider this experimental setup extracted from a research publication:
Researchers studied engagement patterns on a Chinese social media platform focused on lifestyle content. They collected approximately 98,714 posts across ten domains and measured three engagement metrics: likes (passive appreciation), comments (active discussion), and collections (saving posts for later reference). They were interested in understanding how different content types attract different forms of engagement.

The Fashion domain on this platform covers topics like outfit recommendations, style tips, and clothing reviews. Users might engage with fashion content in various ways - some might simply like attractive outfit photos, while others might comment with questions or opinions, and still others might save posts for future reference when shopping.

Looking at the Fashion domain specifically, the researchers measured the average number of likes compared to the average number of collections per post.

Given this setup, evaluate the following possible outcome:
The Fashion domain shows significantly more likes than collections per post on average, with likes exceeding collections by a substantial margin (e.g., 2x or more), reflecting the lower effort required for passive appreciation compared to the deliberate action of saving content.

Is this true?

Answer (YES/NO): YES